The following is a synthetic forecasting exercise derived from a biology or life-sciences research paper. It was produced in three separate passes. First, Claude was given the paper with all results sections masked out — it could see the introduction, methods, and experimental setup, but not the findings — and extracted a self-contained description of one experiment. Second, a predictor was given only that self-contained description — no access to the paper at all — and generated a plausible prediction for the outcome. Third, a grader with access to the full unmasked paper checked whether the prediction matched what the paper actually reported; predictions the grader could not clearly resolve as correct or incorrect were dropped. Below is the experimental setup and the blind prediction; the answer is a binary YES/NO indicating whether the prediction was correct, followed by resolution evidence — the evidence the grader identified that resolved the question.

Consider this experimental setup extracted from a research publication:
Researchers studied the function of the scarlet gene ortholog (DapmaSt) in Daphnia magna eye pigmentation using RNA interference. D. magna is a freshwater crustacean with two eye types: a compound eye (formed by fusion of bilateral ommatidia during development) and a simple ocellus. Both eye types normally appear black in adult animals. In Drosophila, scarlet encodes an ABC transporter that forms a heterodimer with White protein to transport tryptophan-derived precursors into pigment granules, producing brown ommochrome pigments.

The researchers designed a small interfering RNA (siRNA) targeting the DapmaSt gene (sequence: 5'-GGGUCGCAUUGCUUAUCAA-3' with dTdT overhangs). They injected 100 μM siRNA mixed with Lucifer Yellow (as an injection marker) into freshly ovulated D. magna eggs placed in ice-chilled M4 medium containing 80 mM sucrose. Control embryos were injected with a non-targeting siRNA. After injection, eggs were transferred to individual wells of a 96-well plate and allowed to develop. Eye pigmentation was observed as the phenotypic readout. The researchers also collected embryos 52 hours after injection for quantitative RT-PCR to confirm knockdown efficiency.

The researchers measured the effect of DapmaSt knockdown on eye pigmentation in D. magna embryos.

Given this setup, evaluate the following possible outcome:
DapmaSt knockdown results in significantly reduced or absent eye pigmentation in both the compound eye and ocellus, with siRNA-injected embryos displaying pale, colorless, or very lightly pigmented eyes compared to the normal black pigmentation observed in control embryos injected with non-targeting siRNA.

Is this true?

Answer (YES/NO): YES